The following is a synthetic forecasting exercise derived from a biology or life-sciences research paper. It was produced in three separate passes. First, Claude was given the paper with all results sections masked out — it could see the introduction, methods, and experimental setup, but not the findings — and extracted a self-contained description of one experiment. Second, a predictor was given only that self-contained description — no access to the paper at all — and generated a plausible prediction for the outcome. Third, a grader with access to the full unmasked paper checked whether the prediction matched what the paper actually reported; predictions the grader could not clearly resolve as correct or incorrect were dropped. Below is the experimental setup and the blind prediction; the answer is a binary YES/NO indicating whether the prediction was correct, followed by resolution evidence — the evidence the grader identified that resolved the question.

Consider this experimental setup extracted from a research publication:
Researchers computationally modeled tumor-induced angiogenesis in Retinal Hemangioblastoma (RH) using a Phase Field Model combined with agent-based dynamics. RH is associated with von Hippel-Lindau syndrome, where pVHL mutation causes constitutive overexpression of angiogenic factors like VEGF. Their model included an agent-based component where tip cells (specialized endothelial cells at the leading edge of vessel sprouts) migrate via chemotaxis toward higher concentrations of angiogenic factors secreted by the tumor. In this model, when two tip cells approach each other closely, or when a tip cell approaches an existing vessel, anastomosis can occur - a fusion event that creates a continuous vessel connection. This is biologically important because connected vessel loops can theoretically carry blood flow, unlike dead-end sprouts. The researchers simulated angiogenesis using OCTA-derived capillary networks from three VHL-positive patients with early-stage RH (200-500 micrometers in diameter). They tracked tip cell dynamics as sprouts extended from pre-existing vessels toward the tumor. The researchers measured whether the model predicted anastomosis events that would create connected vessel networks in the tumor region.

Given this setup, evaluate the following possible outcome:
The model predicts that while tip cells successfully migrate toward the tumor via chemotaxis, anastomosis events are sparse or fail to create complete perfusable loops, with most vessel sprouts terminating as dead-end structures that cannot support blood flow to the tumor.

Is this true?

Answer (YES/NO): NO